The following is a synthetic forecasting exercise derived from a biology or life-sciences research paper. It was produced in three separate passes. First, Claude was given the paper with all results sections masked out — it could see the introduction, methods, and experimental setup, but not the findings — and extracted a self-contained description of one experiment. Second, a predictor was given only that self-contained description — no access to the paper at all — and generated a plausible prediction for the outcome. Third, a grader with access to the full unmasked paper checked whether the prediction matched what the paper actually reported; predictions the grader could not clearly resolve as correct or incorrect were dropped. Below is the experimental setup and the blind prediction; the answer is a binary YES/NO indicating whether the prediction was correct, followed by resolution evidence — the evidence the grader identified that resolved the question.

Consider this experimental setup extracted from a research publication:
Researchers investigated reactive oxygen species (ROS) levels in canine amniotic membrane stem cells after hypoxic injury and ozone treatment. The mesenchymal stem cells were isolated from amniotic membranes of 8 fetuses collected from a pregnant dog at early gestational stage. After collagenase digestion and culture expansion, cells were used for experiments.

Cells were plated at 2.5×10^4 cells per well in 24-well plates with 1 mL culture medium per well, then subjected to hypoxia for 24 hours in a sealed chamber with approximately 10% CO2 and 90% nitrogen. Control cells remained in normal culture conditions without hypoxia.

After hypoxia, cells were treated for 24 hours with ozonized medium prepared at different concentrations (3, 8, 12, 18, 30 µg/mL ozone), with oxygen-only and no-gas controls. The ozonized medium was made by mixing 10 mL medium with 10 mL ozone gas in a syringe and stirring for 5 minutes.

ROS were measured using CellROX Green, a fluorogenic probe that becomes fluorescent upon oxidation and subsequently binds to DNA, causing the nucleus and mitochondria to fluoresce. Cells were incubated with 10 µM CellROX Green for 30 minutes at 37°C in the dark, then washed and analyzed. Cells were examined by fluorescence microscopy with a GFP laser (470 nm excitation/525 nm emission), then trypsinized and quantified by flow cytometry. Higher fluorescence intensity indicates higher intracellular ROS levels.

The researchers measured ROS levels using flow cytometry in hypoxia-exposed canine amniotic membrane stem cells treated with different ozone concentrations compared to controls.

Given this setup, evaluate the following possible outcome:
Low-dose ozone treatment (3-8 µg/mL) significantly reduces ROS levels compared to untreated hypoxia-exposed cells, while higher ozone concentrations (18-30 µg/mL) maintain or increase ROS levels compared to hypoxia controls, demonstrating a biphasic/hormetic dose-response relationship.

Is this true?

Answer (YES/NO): NO